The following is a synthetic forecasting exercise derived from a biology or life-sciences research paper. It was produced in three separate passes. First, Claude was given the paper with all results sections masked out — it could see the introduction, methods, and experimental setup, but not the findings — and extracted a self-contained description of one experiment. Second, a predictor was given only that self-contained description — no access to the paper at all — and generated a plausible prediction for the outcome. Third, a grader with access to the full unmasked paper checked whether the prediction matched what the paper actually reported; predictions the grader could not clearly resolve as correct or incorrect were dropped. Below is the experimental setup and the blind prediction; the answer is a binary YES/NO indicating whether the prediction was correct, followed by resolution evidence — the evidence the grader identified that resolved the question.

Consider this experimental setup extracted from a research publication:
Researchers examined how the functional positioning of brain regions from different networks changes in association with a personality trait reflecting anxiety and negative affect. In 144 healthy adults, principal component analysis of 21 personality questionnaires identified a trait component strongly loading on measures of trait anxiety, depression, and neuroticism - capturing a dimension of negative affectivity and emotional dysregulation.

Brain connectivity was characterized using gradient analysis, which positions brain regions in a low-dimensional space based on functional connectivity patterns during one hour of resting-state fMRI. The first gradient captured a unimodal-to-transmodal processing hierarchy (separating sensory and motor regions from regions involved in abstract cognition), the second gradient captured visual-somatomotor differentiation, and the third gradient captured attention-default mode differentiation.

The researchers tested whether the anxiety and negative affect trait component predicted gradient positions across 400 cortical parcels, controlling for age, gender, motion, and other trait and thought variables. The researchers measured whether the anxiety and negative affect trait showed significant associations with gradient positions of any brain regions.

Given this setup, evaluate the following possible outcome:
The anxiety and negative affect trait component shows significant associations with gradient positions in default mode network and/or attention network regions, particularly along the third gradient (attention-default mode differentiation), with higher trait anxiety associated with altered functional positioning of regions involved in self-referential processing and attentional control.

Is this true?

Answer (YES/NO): NO